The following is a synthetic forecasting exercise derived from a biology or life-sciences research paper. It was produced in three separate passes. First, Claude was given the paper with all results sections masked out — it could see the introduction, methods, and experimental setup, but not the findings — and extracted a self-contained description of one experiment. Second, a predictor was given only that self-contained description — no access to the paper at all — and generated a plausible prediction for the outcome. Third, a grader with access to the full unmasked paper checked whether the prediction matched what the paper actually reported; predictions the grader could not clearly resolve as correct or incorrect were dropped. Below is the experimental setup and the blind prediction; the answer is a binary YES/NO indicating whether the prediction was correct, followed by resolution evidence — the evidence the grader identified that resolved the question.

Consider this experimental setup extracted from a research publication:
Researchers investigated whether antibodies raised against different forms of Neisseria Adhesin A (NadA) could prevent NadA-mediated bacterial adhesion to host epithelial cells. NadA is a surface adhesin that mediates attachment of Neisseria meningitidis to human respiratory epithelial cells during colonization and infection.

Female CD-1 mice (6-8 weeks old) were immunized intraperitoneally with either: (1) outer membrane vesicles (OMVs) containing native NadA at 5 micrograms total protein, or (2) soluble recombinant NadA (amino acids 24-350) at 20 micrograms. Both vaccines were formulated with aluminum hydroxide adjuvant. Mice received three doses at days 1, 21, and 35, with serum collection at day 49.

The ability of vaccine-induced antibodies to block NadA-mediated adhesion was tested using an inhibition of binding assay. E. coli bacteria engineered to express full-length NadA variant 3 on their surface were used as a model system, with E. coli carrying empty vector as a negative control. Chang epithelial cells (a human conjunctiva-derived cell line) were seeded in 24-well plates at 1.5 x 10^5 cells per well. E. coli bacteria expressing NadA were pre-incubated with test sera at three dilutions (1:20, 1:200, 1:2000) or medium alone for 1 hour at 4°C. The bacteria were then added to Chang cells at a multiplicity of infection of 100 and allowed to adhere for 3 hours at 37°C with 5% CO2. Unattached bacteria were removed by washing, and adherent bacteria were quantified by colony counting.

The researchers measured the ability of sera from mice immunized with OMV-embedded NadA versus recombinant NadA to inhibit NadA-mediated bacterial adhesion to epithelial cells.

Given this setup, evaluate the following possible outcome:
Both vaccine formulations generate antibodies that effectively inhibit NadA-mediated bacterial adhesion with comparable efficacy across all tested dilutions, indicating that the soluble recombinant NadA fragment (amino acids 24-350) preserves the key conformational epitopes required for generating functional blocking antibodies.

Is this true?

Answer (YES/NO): NO